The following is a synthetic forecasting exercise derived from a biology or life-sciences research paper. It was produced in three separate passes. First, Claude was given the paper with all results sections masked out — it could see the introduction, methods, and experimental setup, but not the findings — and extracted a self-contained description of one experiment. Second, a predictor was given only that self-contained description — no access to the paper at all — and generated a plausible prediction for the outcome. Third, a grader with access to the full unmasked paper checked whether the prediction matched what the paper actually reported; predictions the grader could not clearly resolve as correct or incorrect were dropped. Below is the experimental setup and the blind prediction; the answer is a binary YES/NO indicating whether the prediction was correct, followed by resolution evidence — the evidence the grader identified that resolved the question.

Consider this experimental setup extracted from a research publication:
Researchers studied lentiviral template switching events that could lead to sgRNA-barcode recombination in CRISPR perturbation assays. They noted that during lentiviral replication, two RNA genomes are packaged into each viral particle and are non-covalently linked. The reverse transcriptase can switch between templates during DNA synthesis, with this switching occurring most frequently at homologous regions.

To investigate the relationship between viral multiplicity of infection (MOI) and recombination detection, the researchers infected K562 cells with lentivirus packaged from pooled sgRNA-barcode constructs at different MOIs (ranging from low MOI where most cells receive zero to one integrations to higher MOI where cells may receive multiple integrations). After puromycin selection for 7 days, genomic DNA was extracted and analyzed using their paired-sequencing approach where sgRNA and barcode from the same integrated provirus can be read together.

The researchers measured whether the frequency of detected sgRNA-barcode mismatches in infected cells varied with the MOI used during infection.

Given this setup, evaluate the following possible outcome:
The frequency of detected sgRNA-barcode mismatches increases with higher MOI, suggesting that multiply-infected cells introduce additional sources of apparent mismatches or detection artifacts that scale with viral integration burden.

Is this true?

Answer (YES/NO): NO